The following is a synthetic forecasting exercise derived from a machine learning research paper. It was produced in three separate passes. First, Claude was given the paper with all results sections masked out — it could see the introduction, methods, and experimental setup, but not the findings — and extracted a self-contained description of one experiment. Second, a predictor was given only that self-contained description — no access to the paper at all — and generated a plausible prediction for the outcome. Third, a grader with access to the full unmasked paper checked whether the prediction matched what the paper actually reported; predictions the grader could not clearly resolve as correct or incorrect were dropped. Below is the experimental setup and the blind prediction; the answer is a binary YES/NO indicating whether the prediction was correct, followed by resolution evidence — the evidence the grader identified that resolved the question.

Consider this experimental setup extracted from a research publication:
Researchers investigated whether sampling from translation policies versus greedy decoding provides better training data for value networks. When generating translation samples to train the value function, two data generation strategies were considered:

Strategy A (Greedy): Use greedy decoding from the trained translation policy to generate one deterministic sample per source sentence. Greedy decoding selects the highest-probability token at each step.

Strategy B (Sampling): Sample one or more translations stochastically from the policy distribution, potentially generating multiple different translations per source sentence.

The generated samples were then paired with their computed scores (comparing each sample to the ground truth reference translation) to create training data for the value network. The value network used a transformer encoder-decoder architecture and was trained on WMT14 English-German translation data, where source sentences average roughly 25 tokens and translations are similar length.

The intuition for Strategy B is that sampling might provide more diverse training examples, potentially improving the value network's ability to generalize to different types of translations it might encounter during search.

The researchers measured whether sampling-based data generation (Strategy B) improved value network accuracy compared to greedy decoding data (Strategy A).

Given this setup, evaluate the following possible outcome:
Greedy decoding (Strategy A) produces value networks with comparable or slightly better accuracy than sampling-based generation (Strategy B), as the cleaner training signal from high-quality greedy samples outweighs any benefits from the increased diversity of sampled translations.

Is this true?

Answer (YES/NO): YES